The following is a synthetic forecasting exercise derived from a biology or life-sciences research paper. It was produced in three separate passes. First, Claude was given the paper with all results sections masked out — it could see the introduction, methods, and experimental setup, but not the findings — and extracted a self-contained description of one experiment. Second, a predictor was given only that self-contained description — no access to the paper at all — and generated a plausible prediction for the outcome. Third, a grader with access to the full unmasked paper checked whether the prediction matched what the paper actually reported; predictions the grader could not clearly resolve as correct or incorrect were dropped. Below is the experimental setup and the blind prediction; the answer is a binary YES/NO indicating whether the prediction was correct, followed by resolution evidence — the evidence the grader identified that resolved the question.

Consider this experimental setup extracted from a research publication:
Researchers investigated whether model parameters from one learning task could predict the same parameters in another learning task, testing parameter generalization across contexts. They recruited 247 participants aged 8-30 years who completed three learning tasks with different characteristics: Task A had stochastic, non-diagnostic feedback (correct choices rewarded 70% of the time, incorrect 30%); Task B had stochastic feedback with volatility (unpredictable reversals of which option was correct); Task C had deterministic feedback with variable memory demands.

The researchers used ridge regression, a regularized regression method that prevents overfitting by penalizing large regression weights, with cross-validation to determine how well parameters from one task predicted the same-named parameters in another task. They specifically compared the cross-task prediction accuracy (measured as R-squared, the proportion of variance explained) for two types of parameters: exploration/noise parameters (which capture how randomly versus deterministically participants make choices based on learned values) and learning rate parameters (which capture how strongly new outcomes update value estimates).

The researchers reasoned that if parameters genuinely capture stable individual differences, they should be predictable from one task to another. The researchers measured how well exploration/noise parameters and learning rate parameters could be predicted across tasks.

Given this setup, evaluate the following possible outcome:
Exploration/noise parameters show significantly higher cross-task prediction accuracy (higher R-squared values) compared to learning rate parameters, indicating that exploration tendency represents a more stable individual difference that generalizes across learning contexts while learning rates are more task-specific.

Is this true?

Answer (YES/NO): NO